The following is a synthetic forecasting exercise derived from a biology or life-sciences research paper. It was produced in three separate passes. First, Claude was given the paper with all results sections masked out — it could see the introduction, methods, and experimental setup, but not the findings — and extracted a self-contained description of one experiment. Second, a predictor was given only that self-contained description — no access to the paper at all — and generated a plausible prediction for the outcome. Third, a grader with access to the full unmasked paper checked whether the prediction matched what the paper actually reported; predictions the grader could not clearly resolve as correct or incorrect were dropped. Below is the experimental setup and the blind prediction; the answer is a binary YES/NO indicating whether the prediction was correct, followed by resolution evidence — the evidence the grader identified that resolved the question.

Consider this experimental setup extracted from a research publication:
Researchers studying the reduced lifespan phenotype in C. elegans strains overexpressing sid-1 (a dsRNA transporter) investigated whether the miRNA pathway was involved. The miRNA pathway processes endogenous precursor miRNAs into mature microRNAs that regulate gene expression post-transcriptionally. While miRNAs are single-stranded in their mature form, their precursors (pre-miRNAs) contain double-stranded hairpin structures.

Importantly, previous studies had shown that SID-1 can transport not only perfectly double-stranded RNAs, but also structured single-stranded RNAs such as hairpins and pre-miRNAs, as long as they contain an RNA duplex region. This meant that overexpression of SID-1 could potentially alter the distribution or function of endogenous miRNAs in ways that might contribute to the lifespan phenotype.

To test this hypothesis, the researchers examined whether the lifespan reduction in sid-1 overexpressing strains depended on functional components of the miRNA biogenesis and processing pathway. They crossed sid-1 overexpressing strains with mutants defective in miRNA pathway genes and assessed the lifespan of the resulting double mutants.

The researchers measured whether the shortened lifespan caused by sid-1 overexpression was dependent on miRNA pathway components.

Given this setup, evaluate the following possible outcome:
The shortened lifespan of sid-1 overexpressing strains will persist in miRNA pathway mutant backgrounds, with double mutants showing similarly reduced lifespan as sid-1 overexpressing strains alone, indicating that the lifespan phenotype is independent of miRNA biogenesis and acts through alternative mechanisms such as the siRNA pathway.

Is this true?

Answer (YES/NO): NO